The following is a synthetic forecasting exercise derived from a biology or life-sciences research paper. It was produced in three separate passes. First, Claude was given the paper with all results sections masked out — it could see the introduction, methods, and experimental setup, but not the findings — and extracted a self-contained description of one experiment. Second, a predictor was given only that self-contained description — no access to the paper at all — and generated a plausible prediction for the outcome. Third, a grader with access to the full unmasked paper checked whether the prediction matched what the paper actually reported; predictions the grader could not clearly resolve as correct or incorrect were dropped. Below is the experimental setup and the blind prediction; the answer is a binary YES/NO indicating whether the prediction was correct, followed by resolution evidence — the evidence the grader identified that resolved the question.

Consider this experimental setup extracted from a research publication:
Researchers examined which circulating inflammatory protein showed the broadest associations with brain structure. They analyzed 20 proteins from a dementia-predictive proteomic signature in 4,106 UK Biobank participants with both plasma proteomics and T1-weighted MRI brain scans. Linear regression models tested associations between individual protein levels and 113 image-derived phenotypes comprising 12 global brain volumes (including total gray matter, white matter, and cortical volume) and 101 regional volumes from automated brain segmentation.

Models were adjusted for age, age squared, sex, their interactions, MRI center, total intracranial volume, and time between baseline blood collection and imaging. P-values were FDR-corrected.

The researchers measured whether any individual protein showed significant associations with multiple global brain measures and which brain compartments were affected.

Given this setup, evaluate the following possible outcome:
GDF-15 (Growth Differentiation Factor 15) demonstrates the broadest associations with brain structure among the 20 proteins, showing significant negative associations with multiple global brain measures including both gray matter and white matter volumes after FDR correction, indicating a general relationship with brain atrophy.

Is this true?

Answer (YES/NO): NO